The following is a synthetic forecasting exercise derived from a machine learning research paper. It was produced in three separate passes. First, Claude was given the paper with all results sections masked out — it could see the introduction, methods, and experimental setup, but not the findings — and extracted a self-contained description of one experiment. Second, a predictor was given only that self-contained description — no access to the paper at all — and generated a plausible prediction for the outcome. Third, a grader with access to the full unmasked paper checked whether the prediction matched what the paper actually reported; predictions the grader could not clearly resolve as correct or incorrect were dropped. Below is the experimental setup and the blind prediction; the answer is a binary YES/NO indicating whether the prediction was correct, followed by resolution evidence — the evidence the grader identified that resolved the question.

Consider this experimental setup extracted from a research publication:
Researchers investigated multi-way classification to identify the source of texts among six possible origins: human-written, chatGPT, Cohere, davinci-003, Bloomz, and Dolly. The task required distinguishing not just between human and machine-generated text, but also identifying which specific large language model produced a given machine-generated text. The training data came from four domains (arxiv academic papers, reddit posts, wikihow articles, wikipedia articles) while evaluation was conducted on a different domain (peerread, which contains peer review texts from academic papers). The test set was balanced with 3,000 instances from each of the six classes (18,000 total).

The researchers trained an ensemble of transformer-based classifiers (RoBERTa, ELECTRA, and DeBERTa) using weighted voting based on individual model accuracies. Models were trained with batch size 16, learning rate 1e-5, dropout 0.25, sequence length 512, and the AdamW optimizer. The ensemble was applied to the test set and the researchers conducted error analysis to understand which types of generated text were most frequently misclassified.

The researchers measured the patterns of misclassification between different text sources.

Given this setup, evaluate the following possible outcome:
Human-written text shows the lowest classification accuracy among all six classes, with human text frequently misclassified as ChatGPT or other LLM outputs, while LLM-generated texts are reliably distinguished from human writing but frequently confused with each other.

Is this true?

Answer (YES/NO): NO